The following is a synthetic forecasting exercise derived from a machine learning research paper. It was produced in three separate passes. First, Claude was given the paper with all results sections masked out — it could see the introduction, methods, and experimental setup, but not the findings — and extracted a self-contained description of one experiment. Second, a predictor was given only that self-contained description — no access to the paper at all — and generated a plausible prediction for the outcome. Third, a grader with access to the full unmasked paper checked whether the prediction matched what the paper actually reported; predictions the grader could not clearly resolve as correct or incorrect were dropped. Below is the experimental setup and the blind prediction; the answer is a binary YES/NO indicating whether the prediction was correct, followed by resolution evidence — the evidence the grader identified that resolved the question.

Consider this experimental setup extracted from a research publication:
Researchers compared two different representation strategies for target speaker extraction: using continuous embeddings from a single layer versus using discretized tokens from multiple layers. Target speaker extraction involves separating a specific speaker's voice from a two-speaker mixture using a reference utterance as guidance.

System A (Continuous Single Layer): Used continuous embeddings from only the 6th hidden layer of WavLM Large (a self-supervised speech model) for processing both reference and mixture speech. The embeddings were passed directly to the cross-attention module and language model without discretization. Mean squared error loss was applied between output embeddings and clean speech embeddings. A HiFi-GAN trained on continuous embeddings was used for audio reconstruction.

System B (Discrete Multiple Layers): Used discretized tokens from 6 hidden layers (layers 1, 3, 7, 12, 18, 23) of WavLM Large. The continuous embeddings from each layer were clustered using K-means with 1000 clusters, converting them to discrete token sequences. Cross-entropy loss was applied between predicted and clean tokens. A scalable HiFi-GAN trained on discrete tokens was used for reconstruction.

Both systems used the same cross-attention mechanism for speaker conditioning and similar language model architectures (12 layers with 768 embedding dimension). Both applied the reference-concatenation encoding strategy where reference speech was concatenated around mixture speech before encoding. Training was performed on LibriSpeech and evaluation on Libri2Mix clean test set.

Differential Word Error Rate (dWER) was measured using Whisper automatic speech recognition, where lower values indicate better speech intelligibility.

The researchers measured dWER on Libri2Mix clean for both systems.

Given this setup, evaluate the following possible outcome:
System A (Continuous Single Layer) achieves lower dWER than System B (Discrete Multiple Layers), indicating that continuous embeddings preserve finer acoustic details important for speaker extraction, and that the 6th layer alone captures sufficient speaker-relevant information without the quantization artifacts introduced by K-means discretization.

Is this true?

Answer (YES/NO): YES